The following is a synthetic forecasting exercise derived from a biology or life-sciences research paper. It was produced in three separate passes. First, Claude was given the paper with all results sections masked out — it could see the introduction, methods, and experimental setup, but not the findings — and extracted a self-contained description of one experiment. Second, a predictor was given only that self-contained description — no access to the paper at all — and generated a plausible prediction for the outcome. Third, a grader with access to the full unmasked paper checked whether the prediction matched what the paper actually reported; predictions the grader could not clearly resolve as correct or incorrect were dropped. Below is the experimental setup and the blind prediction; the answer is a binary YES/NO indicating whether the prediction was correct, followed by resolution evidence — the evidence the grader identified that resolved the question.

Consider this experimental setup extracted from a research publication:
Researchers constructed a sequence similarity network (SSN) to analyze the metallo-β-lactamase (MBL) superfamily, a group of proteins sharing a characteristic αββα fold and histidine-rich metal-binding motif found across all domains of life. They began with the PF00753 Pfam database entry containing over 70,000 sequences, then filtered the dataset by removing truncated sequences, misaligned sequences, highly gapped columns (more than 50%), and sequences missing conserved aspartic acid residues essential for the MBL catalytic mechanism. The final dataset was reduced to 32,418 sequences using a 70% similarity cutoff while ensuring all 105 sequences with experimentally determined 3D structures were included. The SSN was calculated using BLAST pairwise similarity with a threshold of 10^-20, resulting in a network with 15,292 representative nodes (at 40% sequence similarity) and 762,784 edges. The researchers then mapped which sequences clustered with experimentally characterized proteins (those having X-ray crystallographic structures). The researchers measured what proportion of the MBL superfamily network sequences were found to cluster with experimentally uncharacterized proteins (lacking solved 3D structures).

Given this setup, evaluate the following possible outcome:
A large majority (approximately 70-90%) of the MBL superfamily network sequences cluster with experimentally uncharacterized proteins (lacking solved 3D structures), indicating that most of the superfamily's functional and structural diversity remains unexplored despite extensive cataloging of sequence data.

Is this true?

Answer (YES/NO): NO